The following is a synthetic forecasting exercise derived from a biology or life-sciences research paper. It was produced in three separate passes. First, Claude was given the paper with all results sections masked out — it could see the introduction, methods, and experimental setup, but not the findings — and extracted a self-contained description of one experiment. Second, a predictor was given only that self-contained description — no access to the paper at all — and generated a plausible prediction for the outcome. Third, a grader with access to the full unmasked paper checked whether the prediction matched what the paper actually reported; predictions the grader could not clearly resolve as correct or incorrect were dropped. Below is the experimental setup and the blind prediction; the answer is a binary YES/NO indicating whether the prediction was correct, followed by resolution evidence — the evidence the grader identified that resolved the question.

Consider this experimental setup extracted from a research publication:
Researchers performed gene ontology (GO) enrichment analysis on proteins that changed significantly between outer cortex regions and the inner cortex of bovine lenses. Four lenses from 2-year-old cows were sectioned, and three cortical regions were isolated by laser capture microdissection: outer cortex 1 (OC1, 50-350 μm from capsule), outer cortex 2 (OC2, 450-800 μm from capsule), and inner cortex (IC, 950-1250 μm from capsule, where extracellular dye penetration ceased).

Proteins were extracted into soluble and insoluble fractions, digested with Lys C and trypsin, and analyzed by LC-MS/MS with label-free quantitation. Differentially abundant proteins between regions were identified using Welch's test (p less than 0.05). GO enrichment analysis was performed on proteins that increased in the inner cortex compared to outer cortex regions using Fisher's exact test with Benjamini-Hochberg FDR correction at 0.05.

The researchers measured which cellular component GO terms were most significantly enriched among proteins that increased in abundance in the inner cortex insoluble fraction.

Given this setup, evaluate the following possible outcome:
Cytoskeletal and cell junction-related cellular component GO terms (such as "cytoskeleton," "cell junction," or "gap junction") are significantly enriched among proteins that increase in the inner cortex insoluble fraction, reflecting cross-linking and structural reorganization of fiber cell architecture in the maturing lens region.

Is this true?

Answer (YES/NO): NO